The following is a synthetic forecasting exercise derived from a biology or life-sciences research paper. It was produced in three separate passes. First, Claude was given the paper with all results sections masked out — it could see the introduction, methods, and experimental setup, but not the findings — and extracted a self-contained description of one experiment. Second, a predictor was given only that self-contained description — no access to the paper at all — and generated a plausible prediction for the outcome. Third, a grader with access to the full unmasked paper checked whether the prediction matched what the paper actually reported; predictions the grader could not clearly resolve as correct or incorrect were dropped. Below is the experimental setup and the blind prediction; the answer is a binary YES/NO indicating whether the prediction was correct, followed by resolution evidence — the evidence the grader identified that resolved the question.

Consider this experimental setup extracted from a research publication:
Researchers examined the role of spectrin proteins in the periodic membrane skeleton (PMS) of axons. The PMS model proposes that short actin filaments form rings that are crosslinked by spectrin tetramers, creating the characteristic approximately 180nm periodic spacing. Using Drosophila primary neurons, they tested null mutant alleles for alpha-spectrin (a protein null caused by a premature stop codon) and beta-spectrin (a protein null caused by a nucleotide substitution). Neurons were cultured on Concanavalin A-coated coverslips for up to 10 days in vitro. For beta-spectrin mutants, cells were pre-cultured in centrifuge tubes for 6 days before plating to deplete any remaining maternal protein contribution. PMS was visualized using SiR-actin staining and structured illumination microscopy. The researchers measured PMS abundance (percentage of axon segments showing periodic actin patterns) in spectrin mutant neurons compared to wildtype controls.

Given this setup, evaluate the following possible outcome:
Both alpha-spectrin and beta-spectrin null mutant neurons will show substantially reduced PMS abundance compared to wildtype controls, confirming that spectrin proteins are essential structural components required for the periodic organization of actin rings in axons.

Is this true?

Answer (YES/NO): NO